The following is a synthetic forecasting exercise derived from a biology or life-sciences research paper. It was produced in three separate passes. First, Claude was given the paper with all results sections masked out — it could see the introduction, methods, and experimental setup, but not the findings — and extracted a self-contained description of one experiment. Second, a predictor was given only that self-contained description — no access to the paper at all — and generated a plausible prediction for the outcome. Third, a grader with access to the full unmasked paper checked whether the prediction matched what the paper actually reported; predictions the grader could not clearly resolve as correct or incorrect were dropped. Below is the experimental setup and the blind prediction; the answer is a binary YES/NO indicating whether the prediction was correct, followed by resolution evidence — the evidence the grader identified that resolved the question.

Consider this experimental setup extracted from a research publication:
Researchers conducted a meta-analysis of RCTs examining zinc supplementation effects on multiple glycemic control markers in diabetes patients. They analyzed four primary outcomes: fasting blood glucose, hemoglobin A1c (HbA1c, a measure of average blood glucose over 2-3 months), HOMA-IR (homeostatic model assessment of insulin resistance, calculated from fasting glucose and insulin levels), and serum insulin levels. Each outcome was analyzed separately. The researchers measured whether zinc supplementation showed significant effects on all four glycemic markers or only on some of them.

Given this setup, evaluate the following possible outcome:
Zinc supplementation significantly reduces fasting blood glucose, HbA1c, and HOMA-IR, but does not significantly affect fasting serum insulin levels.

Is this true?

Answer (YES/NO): YES